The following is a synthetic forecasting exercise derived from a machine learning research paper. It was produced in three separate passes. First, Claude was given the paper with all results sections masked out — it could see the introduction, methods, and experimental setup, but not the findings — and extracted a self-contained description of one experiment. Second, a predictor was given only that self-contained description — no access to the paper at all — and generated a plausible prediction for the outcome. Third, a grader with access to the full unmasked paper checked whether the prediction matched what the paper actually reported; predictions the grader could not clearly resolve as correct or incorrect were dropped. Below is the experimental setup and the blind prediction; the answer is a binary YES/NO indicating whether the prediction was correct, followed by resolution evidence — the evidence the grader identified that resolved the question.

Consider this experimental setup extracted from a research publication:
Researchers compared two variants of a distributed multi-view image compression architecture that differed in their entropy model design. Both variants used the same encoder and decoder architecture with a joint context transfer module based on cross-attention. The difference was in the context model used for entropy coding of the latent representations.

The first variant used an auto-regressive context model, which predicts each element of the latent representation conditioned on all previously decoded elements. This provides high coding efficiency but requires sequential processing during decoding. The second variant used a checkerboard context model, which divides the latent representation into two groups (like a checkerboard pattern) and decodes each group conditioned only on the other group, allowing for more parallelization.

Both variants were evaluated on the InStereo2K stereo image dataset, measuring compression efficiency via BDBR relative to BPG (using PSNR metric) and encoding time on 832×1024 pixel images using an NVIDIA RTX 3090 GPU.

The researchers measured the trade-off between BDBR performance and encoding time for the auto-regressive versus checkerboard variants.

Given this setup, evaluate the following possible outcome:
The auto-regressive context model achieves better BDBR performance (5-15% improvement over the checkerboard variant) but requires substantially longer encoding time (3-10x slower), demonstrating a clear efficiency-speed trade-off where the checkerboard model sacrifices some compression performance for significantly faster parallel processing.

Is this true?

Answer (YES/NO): YES